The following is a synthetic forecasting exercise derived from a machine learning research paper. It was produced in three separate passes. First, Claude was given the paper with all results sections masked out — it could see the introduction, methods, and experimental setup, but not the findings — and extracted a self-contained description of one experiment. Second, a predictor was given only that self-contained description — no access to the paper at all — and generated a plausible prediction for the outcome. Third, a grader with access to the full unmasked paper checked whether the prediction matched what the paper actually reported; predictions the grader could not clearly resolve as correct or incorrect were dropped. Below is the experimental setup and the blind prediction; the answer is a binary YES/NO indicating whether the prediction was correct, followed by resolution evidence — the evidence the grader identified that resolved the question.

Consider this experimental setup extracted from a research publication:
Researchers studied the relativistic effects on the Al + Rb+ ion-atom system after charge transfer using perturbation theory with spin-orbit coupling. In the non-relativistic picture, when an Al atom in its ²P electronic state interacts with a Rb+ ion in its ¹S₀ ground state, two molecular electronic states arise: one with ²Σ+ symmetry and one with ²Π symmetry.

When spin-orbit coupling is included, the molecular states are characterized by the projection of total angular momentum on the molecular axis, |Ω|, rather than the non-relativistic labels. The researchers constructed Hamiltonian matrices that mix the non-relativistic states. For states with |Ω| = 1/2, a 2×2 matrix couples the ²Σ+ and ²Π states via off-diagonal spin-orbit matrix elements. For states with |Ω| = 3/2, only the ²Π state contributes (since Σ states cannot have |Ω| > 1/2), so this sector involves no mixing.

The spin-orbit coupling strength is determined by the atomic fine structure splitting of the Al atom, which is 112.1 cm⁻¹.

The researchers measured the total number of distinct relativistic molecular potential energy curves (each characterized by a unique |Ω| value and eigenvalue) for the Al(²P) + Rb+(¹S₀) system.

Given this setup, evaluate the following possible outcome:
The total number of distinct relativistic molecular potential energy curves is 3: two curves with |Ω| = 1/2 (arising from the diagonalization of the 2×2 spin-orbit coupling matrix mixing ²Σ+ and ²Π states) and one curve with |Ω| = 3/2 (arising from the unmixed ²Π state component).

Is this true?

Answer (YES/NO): YES